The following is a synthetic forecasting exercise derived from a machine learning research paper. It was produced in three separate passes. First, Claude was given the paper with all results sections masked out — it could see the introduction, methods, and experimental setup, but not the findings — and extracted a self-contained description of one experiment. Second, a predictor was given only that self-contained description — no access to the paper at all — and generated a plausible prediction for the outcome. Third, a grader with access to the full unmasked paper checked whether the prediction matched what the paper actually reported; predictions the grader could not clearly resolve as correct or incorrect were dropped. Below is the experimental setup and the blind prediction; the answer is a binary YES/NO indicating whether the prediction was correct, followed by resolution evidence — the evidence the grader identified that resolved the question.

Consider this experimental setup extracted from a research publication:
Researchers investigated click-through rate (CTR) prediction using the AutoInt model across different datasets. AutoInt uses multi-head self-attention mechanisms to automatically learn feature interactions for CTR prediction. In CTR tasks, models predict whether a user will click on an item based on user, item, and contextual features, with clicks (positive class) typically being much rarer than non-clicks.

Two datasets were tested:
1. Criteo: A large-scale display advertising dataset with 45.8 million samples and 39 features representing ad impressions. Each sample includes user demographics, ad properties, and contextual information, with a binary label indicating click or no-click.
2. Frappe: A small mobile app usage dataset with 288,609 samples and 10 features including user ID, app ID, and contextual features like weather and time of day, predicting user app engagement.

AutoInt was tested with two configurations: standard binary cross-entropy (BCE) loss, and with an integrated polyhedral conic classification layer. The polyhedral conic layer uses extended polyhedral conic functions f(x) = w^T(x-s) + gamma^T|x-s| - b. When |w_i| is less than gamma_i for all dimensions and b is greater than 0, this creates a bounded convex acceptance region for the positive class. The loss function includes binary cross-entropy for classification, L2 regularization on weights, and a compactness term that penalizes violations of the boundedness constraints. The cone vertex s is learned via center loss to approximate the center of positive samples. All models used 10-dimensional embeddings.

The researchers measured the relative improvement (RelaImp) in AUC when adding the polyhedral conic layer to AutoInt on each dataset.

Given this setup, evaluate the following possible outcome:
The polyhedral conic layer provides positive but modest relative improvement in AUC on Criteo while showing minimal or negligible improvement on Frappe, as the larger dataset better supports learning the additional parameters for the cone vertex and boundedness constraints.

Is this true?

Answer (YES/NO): NO